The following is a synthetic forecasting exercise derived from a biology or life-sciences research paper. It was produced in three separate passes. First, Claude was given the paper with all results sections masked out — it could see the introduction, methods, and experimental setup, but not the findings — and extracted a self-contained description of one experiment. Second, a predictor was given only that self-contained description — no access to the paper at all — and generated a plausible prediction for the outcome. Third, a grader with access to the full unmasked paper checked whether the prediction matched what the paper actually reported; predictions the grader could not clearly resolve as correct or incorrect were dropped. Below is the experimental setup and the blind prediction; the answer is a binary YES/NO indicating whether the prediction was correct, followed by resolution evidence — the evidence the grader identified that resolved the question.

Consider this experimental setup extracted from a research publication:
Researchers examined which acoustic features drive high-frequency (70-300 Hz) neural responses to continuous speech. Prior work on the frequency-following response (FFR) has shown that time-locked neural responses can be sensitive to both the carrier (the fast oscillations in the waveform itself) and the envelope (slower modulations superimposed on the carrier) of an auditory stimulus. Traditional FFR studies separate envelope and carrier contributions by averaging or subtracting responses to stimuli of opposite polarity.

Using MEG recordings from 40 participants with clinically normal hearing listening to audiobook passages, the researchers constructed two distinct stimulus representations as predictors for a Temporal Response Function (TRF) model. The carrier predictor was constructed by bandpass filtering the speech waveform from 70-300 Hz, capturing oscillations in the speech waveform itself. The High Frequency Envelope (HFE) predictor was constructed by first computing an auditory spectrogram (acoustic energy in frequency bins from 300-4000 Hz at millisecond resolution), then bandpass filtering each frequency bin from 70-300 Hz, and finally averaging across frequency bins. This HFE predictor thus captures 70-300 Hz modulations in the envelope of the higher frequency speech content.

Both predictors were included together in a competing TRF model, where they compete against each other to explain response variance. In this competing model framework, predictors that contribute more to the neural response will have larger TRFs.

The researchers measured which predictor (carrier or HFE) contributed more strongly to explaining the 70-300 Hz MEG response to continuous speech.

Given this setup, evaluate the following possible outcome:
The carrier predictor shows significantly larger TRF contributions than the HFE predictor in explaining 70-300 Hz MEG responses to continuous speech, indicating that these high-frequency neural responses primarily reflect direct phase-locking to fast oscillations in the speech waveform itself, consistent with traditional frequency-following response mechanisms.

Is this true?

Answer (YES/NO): NO